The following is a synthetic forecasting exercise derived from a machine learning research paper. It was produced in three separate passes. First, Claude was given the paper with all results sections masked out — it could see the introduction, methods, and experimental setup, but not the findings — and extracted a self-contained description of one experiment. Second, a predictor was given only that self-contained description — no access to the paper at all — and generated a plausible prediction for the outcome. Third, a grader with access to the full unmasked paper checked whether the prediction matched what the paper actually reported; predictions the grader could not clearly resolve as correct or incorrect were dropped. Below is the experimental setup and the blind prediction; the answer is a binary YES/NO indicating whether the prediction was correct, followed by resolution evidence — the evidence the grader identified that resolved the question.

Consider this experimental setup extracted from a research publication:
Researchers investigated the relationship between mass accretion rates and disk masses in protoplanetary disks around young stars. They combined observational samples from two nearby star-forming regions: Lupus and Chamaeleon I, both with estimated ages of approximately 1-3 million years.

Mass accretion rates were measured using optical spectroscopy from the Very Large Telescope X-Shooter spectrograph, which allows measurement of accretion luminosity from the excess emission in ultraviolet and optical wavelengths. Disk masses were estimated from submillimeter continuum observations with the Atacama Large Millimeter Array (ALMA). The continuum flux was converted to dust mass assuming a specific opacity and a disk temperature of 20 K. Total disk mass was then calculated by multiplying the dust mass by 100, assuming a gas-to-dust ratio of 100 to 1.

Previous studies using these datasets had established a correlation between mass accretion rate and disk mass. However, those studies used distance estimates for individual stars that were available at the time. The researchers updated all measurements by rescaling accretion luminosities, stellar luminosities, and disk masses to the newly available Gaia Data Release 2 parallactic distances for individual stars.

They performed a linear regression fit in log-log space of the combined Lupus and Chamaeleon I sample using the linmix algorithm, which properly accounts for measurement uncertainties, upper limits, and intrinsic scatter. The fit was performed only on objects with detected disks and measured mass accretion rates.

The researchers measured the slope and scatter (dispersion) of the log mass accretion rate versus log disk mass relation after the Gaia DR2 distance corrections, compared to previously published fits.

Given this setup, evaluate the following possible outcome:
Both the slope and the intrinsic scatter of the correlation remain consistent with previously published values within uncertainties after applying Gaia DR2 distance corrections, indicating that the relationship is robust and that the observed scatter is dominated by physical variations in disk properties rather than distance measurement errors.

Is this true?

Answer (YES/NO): YES